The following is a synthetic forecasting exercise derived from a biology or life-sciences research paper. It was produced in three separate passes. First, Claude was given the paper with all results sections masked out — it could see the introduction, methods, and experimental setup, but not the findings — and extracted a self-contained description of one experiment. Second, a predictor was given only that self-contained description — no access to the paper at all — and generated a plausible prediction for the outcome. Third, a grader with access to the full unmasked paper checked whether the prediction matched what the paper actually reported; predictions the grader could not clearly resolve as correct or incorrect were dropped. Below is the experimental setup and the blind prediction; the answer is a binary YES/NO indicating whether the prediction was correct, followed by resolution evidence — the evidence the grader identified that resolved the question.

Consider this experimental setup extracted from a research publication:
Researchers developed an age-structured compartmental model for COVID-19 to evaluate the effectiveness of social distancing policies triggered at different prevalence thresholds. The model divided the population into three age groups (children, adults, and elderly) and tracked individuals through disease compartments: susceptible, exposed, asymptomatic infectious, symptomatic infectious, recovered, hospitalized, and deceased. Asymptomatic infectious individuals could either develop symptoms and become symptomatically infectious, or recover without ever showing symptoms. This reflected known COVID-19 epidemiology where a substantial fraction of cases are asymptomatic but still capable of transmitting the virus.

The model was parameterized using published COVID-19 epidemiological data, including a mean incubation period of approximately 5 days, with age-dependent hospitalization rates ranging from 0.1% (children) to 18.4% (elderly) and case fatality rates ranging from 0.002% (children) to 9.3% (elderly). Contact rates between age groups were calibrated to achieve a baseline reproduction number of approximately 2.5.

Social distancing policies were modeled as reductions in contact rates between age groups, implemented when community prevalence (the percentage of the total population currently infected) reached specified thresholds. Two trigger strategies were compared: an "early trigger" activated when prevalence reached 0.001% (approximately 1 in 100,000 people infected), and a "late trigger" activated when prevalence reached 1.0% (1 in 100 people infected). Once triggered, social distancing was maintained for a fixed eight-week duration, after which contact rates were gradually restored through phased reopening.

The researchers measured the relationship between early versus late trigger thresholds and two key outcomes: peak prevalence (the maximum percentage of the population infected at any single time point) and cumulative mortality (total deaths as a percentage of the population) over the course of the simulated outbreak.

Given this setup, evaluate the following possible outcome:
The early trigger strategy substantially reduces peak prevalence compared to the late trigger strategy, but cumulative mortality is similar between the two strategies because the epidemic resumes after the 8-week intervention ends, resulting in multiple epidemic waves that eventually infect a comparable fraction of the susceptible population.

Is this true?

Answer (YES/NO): NO